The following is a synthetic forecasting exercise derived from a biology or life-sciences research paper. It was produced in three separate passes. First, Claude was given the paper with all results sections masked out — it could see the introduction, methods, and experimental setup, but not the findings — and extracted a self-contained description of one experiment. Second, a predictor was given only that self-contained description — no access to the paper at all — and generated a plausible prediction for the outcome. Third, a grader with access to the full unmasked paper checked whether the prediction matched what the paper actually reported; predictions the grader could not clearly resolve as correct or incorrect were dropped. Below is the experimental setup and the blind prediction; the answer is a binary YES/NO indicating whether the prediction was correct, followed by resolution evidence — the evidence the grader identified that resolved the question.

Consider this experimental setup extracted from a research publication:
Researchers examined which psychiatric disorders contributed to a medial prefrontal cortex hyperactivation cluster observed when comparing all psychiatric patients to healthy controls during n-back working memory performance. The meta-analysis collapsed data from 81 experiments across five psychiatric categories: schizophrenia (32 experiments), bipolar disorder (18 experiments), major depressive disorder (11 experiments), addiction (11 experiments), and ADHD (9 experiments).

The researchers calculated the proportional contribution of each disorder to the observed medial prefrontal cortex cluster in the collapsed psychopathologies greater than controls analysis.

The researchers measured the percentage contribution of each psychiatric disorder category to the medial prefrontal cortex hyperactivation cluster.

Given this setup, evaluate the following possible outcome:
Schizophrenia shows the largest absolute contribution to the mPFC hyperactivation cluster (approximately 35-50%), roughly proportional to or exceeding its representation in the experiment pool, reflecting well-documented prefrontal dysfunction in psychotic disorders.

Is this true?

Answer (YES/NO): NO